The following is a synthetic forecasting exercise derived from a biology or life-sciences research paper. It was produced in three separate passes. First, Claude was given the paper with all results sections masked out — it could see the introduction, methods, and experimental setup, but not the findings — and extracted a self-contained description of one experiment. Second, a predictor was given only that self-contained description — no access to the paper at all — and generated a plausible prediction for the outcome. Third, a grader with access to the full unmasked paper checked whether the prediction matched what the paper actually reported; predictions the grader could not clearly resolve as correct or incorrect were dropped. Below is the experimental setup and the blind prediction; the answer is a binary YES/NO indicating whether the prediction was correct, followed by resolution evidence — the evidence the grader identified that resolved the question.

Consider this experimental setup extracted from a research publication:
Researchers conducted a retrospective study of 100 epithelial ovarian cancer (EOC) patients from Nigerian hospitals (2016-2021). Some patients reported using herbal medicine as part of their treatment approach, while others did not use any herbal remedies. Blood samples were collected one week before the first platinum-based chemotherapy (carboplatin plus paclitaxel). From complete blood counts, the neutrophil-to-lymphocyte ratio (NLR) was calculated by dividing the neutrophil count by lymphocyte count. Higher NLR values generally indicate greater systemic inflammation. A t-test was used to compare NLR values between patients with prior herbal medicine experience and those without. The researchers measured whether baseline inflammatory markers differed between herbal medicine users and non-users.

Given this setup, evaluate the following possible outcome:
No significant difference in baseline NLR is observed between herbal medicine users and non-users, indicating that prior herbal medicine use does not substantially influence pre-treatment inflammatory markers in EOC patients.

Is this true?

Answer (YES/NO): YES